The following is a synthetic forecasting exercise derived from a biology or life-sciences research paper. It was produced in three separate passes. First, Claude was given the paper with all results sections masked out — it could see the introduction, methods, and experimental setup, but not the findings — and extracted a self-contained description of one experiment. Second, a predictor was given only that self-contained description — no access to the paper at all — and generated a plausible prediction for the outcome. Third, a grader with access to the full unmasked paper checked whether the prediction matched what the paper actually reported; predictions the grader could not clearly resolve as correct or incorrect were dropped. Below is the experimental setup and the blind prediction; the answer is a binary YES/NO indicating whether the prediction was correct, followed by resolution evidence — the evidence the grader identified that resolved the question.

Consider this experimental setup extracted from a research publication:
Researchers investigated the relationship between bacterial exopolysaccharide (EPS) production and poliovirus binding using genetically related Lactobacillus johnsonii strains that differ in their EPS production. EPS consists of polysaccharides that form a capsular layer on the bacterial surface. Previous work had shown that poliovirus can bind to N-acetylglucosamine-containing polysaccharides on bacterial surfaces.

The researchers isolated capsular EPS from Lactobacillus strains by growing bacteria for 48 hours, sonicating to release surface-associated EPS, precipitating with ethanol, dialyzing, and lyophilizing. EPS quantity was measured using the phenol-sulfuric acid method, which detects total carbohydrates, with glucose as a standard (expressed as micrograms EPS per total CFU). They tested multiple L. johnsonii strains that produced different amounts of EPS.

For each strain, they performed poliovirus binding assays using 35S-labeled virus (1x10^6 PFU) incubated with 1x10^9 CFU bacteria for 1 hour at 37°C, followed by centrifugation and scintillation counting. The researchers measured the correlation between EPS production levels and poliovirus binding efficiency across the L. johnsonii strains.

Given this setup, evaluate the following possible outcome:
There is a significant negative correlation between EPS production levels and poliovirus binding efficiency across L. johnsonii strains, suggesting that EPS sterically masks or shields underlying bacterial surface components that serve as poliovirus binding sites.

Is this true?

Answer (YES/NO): NO